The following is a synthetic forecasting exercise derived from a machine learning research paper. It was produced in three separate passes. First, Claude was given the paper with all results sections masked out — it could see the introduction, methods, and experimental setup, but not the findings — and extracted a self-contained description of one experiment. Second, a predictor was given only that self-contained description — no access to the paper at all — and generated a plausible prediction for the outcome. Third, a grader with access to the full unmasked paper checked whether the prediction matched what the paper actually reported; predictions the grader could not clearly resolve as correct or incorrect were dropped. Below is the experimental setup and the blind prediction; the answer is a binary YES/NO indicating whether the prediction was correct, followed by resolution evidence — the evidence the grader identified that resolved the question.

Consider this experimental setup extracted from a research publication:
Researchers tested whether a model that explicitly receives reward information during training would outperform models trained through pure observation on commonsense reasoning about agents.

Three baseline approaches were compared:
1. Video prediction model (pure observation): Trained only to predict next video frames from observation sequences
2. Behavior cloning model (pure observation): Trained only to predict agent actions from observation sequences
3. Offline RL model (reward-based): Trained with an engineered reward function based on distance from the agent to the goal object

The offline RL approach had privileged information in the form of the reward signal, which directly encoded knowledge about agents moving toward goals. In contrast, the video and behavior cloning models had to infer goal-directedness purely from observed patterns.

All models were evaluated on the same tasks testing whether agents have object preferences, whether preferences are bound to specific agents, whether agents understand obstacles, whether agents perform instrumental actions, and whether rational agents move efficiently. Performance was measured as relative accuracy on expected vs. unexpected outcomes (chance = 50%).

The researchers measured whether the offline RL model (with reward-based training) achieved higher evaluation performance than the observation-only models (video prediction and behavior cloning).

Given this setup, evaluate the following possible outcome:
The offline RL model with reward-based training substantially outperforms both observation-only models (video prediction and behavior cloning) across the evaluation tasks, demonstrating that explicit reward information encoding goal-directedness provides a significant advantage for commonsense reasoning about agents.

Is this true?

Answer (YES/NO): NO